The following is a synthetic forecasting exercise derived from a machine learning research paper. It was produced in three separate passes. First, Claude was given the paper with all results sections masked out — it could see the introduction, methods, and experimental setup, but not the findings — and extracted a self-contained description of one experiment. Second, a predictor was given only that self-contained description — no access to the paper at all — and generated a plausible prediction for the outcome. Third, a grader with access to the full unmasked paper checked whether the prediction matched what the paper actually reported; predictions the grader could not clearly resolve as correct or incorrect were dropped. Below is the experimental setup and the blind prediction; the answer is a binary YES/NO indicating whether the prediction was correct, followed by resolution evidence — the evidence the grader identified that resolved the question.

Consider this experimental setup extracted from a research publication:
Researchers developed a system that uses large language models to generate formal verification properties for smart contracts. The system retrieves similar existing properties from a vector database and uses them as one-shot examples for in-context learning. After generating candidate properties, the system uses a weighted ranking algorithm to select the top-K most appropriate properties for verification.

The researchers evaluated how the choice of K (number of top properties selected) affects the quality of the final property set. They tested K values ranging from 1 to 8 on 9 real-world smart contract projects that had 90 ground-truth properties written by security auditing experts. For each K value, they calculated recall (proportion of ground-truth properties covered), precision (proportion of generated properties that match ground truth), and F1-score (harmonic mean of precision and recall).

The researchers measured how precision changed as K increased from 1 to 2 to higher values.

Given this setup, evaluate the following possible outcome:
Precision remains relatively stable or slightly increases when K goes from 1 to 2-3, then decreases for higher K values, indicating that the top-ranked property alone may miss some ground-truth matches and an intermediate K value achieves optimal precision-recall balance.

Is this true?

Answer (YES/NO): NO